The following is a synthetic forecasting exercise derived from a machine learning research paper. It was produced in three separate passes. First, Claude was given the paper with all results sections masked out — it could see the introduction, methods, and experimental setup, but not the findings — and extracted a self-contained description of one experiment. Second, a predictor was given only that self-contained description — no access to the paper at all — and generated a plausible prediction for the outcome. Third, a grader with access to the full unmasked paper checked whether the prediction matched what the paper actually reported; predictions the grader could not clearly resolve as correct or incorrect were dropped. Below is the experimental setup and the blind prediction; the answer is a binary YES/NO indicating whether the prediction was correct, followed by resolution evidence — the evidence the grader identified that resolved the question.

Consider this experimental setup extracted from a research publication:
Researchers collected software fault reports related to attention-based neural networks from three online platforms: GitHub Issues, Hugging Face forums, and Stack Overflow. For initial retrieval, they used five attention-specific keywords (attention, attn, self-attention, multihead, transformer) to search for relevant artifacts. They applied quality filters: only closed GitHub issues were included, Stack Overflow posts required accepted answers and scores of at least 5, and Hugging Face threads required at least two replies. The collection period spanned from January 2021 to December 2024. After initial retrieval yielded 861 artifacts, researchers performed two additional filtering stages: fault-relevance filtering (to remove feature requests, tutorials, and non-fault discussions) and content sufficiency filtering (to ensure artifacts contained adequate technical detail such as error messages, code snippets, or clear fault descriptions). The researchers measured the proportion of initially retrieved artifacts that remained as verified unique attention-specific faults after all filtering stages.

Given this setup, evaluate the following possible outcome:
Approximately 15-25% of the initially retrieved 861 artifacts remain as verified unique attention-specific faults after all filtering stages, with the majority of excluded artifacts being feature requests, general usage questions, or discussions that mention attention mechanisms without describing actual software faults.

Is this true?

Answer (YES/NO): NO